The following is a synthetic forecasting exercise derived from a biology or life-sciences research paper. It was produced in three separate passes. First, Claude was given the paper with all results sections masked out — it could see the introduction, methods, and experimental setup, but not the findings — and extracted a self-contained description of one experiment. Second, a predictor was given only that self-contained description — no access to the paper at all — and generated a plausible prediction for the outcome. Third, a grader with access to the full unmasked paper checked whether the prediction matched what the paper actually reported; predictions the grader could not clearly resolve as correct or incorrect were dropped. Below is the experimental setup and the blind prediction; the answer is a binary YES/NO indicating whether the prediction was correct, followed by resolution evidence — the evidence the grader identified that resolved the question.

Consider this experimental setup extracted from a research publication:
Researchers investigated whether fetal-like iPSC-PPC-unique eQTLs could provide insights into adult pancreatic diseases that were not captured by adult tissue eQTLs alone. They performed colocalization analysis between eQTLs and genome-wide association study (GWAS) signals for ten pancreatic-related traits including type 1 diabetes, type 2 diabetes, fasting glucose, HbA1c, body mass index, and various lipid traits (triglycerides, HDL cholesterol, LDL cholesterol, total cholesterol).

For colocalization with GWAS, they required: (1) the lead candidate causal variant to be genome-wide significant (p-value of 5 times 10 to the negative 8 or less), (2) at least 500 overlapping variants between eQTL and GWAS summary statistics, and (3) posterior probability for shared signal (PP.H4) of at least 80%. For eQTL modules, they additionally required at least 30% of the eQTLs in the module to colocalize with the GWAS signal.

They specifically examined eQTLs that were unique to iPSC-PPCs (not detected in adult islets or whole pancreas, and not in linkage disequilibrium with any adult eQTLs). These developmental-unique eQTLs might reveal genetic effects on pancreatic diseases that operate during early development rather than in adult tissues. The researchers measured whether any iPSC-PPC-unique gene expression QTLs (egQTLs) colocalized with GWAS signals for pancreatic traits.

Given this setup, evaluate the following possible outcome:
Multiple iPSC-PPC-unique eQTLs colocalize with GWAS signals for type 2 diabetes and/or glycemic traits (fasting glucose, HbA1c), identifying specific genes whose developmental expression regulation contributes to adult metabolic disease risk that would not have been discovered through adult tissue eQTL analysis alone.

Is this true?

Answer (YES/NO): YES